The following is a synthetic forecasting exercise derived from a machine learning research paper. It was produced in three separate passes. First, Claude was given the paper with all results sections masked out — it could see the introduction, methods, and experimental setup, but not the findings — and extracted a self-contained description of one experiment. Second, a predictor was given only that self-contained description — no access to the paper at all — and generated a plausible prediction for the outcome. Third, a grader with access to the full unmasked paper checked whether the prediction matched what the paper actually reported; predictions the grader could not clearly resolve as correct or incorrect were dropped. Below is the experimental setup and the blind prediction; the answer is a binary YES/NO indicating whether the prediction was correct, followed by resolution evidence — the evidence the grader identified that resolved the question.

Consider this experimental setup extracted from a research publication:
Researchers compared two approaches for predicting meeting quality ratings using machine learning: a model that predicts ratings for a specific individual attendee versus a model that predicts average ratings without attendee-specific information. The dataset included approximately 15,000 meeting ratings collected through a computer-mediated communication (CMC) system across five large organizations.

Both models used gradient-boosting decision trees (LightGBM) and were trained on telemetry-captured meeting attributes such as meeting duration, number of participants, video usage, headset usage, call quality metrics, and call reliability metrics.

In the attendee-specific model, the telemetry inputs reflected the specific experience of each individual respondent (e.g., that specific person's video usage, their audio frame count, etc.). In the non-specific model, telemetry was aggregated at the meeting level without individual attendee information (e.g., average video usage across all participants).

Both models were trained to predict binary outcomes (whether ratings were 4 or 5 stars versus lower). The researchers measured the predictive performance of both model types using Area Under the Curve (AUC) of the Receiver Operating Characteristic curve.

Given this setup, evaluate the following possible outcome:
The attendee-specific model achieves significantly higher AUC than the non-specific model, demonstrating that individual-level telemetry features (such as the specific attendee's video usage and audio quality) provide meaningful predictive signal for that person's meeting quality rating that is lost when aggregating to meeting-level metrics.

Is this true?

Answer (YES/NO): NO